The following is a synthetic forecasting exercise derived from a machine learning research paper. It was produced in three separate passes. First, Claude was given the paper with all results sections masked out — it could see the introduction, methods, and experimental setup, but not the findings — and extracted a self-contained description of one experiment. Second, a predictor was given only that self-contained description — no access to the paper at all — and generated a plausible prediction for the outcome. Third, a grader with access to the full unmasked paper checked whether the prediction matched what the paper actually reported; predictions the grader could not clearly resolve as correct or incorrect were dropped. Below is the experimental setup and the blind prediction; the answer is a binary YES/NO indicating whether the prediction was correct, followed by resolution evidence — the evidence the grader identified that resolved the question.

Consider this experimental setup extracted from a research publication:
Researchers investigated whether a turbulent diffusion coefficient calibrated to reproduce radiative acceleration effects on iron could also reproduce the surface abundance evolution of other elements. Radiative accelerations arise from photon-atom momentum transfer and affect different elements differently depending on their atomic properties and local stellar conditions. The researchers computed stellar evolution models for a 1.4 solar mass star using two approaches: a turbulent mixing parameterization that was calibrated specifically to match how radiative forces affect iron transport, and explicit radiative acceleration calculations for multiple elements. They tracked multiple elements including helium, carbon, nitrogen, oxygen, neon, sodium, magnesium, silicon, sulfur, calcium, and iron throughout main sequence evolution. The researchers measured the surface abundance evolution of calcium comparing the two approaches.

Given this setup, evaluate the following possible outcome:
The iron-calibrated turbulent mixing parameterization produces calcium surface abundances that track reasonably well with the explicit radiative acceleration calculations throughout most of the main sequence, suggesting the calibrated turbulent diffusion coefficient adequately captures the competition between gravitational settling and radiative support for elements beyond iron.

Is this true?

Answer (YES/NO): NO